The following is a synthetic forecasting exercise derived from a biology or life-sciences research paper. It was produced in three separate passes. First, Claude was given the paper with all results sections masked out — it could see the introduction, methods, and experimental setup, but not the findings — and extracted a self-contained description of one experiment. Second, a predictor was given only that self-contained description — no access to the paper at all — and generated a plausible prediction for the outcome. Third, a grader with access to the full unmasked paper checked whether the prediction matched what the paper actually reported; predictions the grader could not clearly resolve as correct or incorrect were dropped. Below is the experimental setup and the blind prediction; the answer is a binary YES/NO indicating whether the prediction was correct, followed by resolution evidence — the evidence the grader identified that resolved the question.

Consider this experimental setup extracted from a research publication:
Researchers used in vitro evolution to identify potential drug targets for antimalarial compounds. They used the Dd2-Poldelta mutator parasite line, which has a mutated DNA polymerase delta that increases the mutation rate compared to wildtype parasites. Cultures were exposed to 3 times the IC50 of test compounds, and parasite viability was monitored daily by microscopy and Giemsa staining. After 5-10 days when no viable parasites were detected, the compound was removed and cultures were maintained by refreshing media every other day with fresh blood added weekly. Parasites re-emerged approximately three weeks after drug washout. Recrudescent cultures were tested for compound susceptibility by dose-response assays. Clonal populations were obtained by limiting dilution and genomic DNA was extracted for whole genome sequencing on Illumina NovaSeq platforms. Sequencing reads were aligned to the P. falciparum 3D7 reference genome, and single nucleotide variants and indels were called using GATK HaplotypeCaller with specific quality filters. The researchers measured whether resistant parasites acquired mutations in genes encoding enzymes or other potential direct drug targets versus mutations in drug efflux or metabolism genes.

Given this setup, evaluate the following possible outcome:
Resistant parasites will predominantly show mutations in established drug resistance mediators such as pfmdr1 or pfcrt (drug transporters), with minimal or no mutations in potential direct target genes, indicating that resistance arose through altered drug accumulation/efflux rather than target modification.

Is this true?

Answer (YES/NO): NO